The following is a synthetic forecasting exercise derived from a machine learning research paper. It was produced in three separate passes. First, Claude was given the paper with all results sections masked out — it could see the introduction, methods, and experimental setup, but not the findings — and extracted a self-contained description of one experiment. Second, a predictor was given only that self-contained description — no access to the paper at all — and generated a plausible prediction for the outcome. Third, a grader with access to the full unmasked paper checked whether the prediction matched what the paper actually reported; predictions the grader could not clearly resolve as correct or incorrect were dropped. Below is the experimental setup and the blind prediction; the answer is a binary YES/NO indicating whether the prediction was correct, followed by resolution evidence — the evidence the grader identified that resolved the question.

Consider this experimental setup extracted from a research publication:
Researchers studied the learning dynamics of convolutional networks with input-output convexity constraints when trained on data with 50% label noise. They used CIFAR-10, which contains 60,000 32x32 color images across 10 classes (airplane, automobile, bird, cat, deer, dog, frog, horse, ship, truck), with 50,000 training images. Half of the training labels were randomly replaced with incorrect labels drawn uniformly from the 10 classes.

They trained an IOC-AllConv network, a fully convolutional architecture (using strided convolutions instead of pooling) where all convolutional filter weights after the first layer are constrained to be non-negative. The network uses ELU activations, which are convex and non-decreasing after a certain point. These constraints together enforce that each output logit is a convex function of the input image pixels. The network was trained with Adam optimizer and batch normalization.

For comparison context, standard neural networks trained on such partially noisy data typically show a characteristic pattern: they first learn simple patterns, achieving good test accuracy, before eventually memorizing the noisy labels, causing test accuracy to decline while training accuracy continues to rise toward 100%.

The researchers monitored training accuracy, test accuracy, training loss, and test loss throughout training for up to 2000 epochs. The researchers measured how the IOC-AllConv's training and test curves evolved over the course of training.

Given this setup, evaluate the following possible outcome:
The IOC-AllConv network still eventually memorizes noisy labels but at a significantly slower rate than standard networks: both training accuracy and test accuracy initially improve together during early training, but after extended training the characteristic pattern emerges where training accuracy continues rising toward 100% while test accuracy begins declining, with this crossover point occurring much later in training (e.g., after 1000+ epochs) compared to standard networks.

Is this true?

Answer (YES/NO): NO